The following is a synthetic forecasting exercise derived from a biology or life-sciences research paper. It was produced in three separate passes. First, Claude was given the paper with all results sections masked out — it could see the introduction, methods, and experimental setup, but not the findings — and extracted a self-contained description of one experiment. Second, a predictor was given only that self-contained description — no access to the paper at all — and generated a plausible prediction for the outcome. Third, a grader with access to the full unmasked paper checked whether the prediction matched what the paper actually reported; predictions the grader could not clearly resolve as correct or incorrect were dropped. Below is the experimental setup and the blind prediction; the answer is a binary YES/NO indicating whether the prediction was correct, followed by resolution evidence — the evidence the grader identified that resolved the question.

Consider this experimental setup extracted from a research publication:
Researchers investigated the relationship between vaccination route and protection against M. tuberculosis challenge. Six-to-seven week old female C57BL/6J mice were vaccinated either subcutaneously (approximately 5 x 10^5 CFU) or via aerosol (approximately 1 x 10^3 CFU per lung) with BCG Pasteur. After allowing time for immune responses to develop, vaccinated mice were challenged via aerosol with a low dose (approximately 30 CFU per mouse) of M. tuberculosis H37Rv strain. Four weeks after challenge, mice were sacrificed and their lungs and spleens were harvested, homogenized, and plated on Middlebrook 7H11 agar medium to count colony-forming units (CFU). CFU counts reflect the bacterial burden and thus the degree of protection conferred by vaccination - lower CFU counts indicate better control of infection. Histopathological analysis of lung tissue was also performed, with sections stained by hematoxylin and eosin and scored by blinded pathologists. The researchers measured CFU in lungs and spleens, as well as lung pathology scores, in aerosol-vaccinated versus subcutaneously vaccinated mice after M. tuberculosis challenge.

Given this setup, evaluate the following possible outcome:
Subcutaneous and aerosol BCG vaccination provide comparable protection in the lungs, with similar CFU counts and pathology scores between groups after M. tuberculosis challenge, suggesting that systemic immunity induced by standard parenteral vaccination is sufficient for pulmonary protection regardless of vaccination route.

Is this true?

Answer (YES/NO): NO